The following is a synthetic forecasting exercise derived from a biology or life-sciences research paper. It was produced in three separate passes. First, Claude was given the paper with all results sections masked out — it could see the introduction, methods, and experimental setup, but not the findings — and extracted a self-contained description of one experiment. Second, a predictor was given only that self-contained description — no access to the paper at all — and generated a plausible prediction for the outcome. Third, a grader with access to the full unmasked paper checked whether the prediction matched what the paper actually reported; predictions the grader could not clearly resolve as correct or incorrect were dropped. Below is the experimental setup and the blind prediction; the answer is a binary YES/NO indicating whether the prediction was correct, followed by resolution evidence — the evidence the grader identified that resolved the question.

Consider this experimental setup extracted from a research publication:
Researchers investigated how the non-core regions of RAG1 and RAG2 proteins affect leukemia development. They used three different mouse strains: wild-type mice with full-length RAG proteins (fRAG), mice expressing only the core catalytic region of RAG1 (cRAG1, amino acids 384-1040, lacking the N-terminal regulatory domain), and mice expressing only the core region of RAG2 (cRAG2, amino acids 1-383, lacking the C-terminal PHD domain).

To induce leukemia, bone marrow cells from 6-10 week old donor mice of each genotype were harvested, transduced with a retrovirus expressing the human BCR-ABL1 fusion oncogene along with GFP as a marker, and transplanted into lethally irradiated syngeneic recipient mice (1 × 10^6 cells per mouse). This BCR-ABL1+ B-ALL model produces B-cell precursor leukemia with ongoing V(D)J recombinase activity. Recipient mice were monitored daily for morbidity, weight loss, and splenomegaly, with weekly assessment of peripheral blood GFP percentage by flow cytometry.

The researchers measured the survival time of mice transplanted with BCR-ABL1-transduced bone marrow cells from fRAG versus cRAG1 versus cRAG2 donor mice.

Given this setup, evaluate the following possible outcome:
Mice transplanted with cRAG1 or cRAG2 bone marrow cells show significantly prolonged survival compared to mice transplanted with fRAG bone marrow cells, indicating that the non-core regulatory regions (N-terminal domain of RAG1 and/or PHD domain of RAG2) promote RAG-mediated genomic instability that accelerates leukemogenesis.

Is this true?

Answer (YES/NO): NO